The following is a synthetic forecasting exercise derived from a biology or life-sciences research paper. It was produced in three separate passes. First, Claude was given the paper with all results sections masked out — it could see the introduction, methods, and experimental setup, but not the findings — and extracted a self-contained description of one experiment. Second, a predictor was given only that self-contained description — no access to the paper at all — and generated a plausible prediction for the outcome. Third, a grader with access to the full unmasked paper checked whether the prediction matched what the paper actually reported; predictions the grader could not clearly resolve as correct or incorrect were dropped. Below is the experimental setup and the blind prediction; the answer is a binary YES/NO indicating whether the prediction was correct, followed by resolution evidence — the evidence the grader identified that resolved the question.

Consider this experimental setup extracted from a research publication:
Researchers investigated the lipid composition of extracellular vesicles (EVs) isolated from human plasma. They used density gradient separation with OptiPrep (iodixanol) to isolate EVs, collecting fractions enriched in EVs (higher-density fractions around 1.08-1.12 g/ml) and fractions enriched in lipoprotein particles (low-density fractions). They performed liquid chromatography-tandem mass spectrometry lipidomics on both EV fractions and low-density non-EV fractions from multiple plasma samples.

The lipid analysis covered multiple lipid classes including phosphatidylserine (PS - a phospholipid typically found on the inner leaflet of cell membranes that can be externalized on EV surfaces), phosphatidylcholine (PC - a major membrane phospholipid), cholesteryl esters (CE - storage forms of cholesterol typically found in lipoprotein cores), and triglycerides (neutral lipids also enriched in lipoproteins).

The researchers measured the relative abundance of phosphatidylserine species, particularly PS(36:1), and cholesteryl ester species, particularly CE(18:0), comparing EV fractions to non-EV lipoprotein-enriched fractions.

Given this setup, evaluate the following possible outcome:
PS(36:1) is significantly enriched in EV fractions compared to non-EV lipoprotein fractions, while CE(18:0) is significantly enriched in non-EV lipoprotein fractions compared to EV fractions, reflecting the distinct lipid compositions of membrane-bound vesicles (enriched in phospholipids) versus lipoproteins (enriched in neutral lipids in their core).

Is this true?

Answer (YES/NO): YES